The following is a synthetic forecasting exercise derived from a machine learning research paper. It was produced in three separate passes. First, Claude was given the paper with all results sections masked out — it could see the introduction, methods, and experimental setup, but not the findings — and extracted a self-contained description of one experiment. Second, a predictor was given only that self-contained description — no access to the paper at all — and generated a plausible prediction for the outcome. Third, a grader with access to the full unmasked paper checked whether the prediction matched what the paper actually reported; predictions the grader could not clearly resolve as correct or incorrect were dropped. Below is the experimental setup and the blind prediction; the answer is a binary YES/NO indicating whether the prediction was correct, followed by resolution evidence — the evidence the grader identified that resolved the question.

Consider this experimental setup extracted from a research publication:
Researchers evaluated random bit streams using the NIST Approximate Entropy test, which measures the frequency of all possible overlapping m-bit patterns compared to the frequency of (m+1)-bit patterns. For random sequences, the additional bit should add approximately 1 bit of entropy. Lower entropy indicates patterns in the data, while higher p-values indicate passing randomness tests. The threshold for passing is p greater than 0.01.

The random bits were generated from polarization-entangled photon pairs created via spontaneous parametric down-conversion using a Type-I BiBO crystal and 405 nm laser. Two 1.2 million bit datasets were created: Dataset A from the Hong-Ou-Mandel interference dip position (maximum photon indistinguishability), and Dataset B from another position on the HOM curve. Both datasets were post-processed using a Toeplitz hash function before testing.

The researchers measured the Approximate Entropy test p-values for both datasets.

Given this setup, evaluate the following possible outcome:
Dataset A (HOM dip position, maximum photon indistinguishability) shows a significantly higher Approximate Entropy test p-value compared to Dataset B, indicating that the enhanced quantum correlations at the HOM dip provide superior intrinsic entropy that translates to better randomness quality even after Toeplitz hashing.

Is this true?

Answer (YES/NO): YES